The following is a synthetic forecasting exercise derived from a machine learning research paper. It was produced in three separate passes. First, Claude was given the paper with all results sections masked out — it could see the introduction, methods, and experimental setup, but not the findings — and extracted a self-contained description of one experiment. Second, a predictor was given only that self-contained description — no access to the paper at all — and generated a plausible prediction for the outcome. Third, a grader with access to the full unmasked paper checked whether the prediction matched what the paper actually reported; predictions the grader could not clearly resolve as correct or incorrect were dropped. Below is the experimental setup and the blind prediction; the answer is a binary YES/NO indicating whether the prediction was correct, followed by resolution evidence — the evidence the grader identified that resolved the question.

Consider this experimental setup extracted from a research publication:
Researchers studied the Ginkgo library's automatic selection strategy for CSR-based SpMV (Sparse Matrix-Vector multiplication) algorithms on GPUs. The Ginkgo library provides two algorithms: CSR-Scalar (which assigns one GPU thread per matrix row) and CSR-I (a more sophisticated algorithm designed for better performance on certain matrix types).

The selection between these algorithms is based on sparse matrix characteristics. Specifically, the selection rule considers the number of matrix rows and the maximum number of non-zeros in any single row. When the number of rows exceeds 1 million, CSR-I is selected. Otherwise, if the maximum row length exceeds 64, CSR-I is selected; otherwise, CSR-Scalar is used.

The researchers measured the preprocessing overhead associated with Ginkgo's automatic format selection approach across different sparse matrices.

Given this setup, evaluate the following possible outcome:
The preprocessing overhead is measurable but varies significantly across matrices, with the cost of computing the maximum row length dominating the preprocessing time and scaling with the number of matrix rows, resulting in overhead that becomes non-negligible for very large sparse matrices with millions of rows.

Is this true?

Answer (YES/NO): NO